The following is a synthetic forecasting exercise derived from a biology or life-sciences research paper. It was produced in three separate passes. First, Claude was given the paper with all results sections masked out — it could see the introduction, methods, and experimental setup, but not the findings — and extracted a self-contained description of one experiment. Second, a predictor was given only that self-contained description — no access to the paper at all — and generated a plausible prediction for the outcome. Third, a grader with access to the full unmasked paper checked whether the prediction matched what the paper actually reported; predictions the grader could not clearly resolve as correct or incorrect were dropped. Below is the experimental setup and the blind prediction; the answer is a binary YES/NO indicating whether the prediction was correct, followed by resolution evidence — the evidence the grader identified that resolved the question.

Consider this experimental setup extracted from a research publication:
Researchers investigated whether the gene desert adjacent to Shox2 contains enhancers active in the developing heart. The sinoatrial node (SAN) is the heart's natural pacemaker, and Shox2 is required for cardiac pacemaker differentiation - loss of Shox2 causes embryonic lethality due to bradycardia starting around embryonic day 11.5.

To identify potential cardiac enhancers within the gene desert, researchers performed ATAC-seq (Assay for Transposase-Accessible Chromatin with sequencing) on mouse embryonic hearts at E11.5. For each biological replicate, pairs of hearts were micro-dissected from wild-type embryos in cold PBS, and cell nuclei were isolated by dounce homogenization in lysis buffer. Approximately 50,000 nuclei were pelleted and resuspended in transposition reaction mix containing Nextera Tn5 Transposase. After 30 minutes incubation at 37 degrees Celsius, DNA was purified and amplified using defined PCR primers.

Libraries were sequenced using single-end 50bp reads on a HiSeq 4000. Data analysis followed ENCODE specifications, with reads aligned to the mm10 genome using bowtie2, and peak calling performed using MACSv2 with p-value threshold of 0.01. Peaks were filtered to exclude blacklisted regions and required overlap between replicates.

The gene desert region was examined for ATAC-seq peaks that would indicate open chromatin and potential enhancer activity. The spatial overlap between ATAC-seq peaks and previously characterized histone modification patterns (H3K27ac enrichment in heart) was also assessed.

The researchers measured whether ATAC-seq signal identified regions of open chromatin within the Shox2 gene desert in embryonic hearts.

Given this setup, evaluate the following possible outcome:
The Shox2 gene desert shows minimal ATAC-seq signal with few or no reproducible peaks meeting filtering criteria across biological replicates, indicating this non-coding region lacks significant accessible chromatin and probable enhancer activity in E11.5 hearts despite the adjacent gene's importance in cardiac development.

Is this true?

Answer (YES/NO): NO